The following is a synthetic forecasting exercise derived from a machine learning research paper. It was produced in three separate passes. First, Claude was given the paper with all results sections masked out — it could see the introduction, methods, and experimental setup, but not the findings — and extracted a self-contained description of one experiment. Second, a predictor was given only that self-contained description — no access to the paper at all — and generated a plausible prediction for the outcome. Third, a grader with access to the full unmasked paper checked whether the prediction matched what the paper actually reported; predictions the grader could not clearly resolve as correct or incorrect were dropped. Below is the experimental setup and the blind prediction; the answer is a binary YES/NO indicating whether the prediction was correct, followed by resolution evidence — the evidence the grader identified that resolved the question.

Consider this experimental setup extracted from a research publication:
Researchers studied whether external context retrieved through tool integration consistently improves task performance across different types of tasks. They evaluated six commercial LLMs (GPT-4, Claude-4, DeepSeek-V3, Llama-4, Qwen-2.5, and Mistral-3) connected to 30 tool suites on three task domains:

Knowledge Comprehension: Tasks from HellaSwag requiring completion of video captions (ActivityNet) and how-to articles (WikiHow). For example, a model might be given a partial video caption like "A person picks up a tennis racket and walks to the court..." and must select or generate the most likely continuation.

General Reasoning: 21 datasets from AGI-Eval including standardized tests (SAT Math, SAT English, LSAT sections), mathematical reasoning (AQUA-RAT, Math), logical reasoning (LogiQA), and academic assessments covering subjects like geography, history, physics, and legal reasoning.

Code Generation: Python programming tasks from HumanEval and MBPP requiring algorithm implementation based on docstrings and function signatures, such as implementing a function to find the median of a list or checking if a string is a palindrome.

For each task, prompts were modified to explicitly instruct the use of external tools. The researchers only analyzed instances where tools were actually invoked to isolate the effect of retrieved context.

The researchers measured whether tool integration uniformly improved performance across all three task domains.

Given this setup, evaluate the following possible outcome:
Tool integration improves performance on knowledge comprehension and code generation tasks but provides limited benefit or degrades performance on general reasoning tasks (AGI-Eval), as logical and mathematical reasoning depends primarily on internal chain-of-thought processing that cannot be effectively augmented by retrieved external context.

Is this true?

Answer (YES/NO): NO